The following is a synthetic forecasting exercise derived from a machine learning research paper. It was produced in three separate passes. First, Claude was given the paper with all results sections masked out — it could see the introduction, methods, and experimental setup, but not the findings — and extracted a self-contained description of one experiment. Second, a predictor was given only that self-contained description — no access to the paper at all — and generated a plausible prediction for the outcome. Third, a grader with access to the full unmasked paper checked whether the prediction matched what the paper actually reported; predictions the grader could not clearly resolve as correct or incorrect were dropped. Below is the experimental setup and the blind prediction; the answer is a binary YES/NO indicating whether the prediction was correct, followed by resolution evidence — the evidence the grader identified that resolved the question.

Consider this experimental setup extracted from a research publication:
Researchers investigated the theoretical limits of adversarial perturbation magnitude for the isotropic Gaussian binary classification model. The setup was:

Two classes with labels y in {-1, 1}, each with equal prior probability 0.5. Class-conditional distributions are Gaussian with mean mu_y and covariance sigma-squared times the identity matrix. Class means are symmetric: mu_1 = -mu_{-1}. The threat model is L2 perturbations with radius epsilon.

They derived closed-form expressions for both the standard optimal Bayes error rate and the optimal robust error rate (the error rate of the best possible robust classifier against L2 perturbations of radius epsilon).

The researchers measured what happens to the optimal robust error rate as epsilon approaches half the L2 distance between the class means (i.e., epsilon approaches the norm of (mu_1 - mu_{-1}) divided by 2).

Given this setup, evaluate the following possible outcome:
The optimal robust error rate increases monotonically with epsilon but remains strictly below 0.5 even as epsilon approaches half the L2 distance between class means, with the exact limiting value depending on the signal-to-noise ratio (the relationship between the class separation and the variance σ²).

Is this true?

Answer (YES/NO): NO